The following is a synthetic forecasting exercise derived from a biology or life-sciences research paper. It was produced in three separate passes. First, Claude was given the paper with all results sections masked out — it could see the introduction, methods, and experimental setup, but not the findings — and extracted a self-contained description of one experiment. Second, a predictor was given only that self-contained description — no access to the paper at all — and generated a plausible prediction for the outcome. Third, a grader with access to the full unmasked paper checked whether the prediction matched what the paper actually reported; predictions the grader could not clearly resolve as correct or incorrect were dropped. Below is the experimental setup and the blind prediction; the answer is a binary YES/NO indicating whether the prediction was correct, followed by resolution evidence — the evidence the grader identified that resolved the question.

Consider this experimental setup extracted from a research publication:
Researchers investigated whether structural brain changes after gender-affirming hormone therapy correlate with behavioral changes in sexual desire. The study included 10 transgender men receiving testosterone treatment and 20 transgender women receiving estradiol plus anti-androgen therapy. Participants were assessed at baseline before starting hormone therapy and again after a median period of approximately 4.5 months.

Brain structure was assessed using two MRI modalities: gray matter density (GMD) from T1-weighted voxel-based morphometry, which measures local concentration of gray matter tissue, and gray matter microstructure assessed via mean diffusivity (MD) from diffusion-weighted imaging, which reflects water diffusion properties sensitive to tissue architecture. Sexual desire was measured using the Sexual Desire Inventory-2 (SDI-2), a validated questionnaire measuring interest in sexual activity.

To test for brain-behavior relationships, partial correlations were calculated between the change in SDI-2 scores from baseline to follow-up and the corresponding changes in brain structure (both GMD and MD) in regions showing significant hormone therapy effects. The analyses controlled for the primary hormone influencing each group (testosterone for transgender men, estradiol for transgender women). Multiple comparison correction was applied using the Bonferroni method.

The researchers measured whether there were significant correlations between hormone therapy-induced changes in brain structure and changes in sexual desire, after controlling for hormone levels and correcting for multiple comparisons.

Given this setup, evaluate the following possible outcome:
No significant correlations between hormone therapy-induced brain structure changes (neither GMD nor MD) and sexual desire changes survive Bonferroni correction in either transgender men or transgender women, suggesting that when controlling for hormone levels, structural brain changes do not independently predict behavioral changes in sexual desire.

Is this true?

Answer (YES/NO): NO